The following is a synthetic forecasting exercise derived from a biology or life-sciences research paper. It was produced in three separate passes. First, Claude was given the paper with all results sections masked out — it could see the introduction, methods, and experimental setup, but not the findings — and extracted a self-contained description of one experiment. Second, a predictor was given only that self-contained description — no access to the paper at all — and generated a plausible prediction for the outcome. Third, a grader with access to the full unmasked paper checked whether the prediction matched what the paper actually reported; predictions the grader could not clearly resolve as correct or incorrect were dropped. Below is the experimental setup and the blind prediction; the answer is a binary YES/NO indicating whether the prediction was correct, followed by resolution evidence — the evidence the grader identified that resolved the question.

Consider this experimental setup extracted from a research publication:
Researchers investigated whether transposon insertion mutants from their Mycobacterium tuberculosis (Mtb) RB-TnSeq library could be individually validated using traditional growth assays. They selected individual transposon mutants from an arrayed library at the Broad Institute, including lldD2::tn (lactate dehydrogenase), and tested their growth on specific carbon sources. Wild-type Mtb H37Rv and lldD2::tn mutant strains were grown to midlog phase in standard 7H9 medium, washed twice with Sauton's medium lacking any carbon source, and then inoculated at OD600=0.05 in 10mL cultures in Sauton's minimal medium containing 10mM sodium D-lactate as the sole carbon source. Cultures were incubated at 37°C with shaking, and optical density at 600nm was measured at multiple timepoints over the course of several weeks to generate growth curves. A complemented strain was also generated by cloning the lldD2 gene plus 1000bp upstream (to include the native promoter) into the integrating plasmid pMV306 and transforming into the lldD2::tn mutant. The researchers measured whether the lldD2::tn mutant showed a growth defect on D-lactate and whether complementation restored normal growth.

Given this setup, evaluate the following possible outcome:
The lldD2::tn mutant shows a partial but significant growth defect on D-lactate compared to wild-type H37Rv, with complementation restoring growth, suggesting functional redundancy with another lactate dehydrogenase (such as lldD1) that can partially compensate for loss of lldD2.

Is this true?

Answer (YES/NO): NO